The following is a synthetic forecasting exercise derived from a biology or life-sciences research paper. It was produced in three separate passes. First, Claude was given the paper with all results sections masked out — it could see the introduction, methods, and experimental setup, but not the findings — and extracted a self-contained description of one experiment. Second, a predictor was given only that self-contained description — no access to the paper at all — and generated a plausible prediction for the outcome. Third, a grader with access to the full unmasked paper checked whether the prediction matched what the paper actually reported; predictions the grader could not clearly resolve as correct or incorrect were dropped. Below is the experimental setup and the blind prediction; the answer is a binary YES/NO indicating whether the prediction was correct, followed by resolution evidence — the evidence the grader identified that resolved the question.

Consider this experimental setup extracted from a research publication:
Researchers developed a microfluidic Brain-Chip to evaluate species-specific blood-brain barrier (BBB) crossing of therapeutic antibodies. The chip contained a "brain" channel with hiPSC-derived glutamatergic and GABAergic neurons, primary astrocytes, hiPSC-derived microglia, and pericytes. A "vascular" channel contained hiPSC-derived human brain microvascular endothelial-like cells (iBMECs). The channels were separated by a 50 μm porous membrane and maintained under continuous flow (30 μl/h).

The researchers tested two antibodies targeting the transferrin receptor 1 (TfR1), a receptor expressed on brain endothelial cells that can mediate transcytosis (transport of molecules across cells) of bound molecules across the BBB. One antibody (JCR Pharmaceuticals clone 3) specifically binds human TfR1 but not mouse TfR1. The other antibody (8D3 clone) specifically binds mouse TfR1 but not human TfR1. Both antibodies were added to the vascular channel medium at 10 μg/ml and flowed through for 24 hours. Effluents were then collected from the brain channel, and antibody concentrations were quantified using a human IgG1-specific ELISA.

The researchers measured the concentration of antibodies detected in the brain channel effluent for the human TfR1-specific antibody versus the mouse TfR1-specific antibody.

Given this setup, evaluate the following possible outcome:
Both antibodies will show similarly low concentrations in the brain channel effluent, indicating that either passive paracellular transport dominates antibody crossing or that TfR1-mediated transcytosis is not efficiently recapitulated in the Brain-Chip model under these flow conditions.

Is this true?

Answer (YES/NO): NO